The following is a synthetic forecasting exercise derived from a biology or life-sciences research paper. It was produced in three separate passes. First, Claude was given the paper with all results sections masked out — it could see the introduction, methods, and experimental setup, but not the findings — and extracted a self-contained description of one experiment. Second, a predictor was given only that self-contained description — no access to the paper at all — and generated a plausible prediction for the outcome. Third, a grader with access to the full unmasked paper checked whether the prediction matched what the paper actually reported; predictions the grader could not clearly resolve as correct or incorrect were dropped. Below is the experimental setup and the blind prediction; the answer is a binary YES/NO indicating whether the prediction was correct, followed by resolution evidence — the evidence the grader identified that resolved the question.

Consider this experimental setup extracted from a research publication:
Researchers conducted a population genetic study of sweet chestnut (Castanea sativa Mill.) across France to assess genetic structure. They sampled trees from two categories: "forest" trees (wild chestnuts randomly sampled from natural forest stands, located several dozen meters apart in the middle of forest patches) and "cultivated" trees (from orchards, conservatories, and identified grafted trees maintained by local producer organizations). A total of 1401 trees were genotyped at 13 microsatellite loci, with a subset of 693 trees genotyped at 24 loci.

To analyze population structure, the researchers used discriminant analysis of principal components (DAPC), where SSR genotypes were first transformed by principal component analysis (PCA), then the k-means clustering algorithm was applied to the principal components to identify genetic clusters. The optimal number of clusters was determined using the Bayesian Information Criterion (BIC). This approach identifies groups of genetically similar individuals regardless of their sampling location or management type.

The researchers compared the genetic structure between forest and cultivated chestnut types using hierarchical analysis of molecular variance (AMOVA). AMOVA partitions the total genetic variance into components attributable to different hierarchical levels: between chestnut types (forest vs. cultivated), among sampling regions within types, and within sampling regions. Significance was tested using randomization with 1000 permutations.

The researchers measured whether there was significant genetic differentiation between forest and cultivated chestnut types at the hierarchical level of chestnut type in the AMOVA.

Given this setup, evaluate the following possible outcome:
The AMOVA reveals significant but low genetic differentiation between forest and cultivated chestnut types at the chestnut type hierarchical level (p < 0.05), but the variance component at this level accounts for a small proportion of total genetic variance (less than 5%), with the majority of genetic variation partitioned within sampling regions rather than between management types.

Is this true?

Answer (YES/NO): NO